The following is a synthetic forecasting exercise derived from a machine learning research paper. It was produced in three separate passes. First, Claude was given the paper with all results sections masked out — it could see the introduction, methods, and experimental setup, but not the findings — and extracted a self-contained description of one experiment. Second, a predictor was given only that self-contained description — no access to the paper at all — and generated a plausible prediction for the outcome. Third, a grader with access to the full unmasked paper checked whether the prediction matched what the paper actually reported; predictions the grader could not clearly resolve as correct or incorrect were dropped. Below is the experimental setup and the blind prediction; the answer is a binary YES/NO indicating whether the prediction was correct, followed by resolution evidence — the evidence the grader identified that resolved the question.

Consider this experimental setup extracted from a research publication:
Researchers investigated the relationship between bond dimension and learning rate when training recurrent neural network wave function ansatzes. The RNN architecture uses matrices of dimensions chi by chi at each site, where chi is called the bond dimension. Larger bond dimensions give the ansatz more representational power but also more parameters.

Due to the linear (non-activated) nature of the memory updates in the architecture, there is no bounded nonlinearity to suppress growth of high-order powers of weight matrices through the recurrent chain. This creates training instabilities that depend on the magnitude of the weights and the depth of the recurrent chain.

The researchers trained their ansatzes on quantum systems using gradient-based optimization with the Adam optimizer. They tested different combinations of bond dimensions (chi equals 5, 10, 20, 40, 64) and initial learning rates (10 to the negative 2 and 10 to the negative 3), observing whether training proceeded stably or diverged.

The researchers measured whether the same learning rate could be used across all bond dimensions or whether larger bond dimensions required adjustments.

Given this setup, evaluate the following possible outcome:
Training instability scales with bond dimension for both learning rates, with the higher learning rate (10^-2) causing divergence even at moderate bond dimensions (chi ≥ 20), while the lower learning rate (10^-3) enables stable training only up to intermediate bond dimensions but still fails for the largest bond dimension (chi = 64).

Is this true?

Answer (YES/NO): NO